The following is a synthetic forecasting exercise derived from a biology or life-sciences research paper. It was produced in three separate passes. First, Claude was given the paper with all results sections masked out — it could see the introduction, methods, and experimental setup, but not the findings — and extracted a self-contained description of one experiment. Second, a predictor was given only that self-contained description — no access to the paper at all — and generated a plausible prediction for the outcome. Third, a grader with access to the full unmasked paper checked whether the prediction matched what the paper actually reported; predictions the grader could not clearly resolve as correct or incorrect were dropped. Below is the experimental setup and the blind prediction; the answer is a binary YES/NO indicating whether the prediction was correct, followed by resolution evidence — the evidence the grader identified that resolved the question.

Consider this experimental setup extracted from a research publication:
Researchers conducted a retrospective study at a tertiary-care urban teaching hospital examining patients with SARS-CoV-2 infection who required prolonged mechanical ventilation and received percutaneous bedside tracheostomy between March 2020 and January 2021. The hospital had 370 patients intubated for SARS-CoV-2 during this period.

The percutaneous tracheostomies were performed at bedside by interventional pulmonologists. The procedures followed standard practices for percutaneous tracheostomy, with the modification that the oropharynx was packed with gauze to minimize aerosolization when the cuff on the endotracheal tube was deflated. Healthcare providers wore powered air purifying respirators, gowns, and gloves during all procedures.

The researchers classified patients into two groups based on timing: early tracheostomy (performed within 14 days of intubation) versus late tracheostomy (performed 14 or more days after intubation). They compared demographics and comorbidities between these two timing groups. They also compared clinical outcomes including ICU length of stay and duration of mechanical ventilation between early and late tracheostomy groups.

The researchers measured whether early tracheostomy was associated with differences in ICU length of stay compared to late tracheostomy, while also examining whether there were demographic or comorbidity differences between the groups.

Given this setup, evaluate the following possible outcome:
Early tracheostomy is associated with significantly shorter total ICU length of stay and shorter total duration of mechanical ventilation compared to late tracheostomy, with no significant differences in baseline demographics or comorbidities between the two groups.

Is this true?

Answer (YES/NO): NO